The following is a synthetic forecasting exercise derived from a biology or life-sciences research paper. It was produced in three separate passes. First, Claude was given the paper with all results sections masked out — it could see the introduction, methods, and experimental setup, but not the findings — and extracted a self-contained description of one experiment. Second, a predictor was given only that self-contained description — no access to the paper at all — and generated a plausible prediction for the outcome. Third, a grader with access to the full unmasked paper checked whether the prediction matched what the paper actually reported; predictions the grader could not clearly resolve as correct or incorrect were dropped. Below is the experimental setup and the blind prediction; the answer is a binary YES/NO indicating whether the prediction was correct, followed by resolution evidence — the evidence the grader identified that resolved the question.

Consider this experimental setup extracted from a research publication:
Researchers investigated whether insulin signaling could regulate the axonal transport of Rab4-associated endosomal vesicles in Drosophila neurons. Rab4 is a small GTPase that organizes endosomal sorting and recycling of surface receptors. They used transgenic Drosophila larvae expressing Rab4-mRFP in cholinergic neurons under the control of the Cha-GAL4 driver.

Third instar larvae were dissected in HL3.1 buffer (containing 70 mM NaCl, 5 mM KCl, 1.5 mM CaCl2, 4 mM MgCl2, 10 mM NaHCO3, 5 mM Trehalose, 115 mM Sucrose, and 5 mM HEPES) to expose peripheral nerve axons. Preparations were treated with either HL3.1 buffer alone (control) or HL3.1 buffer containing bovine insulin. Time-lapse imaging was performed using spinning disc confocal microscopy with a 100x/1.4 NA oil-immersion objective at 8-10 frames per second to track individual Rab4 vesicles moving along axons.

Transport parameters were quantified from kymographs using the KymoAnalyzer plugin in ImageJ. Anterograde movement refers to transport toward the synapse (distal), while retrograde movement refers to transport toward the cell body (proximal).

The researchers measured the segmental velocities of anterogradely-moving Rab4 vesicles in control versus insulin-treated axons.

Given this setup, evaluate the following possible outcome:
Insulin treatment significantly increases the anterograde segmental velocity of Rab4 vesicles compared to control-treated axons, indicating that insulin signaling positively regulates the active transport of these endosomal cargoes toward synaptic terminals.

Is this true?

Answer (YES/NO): YES